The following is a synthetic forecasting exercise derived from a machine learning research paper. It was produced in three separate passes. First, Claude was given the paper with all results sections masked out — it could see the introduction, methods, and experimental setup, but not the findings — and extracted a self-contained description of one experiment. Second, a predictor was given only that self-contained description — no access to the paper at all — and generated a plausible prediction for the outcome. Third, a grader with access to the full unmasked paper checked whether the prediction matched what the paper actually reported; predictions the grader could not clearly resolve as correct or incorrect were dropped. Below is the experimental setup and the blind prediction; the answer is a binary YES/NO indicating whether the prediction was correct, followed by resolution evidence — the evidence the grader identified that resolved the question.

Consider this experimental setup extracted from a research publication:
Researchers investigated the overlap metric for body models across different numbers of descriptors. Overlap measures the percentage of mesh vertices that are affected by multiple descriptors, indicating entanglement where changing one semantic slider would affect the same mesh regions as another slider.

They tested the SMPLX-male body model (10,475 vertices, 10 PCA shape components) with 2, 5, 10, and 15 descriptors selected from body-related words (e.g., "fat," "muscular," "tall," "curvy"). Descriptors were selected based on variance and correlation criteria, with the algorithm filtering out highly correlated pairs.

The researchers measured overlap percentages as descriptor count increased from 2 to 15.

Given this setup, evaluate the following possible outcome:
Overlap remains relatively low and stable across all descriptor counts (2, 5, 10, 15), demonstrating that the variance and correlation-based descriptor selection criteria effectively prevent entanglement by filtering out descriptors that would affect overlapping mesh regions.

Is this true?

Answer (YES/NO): NO